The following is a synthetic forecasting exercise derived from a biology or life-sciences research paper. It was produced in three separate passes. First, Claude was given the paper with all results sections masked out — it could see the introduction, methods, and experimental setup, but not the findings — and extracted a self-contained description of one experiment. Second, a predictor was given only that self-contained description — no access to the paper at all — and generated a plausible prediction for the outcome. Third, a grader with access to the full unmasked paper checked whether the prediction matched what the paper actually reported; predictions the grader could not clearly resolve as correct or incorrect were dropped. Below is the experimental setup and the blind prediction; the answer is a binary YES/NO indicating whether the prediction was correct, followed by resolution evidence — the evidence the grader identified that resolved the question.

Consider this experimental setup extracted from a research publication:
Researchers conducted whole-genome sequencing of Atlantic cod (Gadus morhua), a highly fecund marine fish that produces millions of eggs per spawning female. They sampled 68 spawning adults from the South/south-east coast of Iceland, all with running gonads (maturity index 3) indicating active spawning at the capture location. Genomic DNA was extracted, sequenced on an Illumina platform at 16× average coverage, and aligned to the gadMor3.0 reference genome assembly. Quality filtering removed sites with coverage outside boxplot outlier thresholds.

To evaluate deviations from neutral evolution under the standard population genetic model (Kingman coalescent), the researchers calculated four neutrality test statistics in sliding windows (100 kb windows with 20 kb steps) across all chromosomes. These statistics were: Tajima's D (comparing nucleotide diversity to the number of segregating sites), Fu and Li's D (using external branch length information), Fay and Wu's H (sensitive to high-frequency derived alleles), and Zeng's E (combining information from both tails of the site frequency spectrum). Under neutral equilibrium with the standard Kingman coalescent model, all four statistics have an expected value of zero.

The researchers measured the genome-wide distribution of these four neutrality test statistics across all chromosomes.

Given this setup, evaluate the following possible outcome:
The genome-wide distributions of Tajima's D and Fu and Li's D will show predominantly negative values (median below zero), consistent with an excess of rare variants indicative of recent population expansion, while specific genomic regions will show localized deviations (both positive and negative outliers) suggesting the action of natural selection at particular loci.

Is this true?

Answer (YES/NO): NO